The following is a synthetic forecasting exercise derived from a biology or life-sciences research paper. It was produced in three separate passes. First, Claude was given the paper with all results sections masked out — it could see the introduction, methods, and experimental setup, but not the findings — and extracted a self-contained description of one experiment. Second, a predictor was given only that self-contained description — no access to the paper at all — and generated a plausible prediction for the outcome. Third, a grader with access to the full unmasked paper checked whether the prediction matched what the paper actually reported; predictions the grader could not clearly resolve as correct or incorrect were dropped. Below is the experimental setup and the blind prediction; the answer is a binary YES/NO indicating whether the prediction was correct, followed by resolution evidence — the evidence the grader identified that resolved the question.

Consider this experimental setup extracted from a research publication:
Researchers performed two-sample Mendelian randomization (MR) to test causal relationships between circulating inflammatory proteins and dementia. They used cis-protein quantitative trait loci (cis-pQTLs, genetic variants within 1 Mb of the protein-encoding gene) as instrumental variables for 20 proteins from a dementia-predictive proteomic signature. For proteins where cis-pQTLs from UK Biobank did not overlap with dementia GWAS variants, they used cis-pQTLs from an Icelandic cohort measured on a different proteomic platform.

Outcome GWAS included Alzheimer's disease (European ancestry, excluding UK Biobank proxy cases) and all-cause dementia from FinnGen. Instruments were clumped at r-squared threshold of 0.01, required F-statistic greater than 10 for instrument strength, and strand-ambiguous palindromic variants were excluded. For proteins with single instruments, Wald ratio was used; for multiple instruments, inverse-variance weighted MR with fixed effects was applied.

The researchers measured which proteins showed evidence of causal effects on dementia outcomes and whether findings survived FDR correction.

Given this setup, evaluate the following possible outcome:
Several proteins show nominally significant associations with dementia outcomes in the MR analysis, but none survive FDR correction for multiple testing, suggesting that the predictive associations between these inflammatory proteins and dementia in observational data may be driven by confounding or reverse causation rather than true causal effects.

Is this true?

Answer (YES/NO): NO